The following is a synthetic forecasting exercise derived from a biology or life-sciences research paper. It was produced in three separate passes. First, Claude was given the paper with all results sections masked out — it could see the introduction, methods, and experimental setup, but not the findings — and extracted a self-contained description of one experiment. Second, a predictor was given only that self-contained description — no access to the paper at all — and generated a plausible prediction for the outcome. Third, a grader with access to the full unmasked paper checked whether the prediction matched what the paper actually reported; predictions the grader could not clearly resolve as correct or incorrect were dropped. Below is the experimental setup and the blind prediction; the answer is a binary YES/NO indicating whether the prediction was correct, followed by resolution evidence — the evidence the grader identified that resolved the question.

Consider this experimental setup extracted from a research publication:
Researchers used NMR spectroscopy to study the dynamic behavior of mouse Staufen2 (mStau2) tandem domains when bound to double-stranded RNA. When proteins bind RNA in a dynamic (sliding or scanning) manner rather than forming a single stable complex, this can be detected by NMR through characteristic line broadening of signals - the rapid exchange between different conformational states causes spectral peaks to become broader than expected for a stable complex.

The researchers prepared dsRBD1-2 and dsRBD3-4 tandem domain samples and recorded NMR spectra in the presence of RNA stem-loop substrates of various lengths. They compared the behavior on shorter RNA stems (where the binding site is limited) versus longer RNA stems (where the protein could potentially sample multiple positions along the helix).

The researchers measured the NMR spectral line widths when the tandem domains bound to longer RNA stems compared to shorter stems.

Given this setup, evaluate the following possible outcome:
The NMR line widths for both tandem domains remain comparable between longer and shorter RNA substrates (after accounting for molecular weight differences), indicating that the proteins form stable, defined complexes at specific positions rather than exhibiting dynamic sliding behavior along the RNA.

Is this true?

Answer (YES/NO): NO